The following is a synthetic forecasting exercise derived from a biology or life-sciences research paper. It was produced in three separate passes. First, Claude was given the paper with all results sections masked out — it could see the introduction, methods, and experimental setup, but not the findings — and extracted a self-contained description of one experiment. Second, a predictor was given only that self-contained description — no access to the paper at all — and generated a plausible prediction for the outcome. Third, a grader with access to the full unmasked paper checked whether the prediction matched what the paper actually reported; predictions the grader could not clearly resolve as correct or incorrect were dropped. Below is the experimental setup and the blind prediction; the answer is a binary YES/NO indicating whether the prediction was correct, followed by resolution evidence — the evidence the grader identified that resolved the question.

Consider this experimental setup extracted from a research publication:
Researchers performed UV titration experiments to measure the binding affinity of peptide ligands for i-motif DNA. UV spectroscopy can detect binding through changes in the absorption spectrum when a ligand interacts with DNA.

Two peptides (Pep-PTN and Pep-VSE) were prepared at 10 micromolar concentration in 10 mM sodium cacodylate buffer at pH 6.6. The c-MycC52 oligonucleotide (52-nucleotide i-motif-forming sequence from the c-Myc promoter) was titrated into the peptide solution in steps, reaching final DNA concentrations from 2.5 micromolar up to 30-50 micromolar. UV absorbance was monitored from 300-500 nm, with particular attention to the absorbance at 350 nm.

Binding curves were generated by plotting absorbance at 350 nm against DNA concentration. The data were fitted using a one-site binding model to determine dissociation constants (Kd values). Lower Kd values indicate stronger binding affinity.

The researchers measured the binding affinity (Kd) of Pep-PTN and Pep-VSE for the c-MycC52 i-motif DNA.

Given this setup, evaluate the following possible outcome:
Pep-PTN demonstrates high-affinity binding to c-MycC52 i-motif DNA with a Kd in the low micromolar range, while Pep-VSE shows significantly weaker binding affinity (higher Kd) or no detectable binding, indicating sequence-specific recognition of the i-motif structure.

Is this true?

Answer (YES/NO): NO